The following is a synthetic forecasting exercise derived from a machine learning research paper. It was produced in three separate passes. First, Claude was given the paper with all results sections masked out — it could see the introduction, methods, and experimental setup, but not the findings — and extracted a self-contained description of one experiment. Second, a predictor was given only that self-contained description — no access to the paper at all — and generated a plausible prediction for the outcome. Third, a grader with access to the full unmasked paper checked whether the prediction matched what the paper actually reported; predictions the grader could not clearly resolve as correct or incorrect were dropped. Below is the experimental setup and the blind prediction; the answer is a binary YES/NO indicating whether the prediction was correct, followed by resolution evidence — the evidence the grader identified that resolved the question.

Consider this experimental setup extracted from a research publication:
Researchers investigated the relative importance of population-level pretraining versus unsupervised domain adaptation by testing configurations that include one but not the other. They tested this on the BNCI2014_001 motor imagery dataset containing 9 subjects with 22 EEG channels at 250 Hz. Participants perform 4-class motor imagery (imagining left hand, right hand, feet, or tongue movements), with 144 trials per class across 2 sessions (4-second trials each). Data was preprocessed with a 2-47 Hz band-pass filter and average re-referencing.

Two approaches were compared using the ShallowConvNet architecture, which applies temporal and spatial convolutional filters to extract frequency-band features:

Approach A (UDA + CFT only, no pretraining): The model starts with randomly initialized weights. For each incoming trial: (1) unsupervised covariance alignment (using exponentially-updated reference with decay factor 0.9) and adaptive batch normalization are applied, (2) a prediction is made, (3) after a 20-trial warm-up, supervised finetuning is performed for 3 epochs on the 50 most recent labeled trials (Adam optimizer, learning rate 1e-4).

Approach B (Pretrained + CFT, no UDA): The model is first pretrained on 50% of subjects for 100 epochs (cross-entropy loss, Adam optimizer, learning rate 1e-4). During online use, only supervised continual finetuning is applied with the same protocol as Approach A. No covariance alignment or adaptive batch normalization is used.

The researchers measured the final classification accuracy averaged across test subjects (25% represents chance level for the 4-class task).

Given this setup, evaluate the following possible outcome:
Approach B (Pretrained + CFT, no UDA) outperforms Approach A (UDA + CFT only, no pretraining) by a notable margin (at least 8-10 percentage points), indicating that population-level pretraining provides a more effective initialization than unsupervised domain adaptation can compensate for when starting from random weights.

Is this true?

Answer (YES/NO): NO